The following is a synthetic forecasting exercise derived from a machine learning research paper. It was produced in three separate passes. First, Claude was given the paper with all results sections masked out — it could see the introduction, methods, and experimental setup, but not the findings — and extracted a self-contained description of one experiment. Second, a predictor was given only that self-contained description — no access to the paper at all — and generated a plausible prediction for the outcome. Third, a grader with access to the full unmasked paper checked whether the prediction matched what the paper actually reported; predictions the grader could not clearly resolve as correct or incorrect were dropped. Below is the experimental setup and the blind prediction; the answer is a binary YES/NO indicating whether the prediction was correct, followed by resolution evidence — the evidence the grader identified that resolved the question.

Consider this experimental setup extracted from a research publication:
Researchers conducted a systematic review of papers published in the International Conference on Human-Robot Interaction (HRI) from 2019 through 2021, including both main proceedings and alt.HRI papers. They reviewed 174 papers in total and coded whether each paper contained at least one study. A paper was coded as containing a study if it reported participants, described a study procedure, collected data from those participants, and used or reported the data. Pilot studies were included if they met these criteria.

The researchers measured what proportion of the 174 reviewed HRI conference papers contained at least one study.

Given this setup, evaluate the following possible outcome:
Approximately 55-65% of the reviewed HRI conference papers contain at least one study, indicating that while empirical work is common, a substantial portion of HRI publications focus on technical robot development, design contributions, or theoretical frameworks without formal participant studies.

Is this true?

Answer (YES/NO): NO